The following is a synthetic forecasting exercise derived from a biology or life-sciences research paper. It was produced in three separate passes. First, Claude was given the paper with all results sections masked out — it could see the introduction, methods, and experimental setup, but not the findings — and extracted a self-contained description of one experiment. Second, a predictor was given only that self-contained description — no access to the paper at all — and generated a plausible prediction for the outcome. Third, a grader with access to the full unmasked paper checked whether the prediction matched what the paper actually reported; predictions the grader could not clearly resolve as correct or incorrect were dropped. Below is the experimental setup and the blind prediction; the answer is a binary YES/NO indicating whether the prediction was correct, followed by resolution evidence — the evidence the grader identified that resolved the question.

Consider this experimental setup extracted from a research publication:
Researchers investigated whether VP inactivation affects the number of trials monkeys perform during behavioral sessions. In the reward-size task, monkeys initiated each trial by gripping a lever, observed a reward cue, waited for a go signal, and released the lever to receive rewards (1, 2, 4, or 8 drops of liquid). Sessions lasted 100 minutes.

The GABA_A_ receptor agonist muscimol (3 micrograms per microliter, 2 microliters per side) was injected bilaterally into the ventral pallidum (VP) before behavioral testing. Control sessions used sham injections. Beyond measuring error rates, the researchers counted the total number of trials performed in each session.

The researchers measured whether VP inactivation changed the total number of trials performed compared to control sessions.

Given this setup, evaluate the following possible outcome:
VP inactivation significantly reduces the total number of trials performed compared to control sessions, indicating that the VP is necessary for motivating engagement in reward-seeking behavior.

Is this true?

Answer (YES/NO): NO